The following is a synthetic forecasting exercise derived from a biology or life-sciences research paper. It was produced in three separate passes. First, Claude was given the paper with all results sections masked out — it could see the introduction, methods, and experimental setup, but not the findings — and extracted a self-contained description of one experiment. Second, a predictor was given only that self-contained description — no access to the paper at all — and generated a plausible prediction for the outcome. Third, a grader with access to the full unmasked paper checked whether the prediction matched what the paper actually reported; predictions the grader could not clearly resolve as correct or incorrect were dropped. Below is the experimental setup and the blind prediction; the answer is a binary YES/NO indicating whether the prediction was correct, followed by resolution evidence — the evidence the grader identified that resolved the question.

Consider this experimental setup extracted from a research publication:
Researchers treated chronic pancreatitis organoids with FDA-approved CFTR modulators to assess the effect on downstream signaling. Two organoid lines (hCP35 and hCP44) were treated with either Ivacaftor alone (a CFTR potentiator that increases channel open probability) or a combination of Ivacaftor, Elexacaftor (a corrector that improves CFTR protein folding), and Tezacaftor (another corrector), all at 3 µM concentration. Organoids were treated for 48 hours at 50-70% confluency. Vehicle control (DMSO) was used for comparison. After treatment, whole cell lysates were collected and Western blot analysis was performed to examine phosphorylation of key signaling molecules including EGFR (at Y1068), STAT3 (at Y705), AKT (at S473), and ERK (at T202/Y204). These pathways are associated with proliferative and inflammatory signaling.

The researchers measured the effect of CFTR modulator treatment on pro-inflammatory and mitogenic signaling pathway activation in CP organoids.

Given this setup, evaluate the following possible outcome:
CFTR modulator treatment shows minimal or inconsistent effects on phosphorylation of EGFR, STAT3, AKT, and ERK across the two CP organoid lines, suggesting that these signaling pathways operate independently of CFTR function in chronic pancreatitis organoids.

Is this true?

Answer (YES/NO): NO